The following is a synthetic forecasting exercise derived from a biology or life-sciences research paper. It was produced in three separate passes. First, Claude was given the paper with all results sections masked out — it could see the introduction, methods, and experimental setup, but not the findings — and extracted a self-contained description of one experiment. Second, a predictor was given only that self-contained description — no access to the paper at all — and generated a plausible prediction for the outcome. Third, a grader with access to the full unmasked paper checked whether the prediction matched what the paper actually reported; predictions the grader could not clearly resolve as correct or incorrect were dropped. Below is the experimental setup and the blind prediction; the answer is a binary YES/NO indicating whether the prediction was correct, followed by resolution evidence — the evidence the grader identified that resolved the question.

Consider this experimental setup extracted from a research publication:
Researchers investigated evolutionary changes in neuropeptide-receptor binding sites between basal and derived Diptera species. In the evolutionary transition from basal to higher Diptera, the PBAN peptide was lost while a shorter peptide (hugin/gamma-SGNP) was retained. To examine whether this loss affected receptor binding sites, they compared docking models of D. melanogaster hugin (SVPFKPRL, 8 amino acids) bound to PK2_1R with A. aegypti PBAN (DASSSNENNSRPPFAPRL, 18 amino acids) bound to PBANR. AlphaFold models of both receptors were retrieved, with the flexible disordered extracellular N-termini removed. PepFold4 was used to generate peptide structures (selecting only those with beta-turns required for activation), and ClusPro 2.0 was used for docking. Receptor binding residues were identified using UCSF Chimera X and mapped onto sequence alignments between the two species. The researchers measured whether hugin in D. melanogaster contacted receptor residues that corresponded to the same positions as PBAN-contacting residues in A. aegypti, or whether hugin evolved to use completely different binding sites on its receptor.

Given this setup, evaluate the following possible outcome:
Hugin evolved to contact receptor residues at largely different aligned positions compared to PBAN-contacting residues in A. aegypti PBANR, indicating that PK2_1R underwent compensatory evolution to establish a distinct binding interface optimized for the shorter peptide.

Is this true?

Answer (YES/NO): NO